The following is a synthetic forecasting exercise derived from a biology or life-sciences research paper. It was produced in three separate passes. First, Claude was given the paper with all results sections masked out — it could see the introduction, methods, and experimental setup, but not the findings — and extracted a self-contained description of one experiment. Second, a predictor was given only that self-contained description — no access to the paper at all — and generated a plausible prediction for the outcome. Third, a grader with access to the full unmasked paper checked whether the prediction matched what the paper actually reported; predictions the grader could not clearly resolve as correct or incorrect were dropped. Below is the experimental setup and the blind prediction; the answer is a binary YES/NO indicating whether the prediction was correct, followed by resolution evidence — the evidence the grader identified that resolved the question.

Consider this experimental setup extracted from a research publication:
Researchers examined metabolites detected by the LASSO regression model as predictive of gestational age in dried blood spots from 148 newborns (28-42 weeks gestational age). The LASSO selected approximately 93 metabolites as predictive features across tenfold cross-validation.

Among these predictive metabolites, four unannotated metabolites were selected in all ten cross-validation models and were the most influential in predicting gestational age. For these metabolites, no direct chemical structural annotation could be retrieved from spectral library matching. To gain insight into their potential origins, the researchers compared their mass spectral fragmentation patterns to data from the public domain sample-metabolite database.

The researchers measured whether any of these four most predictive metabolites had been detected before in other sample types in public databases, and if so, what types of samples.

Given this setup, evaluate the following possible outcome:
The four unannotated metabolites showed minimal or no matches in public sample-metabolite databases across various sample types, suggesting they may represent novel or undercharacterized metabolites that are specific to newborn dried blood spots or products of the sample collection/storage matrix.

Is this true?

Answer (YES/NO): NO